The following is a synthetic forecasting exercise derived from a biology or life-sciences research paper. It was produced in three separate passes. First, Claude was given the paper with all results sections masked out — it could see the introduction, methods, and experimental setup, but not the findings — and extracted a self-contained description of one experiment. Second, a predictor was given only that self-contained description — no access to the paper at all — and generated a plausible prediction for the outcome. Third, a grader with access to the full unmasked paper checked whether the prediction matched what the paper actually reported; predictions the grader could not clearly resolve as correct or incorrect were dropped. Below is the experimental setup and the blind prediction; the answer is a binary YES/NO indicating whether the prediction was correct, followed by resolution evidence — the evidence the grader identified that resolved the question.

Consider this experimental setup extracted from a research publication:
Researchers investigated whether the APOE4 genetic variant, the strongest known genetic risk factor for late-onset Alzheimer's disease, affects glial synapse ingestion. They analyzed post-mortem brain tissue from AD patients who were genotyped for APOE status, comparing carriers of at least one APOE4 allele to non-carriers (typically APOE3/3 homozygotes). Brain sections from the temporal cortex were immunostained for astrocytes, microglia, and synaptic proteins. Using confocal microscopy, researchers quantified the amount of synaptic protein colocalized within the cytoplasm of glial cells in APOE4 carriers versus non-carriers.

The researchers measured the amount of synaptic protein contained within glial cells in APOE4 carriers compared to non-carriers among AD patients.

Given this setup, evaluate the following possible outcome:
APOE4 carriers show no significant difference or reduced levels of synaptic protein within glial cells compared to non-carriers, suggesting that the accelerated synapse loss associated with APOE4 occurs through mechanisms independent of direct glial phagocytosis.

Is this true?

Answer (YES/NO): NO